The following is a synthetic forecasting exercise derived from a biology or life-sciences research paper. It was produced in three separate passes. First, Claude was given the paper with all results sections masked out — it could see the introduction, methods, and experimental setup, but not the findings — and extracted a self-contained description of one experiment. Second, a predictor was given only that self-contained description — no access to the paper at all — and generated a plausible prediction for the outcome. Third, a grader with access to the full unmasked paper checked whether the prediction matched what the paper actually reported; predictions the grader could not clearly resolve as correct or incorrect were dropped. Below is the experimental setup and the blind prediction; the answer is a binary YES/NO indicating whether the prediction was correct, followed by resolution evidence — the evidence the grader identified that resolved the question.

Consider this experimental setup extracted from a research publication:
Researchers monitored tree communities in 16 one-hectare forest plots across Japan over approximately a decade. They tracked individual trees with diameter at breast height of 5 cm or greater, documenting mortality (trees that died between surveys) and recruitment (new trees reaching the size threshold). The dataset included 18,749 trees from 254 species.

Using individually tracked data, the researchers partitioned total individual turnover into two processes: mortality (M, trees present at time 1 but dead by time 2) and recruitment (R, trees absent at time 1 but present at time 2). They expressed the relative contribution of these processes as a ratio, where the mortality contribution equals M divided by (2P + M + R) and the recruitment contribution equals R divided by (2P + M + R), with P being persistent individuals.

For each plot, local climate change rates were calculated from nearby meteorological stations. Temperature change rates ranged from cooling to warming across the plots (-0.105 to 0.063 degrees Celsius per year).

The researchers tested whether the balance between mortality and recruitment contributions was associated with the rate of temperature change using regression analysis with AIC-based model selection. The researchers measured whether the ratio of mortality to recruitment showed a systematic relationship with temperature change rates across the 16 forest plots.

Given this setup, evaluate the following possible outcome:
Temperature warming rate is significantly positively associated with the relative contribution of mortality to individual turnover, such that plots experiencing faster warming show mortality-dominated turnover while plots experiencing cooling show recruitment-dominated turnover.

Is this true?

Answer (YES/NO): YES